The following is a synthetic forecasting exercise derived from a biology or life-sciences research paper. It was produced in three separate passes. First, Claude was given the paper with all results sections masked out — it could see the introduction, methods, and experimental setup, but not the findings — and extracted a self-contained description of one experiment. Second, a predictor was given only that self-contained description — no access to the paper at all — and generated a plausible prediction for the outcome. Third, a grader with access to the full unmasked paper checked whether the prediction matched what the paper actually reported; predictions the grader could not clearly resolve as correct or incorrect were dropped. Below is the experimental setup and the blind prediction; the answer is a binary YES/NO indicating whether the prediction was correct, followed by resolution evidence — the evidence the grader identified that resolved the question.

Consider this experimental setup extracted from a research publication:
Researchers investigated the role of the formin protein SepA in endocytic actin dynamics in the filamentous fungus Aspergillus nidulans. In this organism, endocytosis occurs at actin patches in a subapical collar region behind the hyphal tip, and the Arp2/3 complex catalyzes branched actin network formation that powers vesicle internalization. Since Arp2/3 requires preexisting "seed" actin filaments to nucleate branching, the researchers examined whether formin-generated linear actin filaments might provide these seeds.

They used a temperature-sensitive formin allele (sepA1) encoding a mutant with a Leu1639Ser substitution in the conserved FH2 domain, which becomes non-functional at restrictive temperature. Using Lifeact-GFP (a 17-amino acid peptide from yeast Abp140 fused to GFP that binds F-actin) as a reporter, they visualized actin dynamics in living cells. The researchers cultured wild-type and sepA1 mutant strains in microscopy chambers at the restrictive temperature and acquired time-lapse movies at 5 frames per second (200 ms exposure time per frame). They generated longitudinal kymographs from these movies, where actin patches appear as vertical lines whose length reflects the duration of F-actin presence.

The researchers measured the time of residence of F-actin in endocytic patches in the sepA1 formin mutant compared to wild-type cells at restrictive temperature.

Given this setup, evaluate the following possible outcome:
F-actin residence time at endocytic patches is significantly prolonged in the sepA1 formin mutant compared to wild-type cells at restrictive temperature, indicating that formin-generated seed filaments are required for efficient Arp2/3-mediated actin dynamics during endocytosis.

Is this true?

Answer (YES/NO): NO